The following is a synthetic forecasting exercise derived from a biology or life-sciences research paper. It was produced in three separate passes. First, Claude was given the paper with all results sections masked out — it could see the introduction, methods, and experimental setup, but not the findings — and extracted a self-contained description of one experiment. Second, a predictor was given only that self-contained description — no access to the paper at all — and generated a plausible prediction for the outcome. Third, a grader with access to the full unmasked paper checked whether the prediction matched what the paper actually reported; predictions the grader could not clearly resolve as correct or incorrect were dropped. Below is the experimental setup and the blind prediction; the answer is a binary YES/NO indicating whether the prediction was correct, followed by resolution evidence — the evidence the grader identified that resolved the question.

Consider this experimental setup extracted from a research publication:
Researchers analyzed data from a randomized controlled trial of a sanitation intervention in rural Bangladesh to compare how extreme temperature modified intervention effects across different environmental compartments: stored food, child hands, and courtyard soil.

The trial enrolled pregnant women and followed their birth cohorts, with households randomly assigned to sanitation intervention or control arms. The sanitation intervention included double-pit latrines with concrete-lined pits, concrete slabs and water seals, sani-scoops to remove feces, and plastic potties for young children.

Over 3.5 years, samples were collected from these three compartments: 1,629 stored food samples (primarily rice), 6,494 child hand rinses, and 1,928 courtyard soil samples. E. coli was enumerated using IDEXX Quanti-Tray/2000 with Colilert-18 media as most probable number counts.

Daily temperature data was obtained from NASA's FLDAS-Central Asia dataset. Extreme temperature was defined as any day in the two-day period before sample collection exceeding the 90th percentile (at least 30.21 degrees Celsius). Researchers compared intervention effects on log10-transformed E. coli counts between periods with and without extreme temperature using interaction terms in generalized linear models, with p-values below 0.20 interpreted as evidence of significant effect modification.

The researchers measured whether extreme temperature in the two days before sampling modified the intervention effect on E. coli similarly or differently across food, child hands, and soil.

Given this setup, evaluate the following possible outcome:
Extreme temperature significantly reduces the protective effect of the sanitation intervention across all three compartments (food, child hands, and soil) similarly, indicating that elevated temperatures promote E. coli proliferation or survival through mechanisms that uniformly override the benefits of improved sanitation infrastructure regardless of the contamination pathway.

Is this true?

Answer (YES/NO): NO